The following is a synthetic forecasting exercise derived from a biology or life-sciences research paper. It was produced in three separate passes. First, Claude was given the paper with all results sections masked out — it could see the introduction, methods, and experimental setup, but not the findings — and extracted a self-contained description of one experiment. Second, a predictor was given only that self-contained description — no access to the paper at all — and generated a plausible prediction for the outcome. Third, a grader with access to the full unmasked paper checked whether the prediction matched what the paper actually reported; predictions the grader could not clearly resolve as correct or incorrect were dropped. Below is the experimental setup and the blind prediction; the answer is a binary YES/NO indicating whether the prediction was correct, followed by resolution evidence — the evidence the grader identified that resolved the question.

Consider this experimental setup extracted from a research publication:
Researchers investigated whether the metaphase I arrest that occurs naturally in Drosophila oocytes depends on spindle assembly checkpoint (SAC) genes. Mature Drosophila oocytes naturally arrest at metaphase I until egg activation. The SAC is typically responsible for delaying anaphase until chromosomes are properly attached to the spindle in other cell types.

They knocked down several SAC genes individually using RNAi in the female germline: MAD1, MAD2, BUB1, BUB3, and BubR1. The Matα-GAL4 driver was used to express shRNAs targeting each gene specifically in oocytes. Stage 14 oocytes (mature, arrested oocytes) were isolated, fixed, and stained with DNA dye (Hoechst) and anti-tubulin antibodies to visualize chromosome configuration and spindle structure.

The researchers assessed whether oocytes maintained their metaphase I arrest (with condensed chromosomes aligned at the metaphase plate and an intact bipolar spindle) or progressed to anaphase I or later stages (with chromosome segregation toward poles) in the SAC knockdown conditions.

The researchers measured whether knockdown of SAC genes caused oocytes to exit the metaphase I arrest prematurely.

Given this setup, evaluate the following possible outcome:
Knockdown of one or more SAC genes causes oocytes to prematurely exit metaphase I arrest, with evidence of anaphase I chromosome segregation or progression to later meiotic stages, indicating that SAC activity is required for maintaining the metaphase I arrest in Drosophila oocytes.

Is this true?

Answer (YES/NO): NO